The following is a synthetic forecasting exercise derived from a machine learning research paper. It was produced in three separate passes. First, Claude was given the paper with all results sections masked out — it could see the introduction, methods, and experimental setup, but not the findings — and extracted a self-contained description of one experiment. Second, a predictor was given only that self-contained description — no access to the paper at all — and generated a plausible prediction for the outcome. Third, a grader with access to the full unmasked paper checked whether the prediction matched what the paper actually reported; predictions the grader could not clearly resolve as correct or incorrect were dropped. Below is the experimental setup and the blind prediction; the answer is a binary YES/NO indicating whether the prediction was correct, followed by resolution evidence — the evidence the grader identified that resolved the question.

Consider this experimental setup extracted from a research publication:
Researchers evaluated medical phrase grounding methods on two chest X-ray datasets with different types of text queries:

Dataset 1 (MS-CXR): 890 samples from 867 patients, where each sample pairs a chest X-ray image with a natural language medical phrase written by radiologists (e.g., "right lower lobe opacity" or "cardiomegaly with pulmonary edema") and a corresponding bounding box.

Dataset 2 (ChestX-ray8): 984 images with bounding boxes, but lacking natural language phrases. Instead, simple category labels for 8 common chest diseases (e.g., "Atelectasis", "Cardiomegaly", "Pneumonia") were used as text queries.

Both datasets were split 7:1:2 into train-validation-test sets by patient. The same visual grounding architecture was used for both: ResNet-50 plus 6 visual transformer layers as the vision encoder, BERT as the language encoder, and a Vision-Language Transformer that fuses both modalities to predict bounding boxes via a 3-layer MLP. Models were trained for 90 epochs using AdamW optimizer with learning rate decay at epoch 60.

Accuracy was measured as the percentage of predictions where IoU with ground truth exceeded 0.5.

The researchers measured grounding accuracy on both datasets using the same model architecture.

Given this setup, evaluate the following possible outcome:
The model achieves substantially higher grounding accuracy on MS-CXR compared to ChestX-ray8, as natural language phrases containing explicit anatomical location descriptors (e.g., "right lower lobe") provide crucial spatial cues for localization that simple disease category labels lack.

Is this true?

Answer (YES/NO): YES